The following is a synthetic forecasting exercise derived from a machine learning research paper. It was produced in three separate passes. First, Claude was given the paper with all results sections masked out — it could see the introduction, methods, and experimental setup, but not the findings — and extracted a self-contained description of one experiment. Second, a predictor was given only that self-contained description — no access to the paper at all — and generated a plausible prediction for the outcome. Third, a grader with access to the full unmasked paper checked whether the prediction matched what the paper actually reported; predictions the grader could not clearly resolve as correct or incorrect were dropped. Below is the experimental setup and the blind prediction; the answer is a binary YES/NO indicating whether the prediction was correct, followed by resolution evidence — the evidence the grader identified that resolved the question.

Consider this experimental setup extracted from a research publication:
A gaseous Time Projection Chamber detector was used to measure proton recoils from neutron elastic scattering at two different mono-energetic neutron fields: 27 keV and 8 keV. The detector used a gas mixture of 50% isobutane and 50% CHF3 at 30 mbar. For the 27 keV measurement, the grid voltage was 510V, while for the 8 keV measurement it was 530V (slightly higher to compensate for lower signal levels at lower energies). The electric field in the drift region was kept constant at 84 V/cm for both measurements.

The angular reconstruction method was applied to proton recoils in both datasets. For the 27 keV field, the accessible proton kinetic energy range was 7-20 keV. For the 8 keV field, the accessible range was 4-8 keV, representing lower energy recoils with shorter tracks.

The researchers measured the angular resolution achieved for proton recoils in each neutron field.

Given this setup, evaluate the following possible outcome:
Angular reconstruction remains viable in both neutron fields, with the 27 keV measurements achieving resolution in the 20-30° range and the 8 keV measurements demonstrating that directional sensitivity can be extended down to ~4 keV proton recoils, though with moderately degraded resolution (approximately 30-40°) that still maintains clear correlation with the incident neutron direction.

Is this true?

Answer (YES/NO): NO